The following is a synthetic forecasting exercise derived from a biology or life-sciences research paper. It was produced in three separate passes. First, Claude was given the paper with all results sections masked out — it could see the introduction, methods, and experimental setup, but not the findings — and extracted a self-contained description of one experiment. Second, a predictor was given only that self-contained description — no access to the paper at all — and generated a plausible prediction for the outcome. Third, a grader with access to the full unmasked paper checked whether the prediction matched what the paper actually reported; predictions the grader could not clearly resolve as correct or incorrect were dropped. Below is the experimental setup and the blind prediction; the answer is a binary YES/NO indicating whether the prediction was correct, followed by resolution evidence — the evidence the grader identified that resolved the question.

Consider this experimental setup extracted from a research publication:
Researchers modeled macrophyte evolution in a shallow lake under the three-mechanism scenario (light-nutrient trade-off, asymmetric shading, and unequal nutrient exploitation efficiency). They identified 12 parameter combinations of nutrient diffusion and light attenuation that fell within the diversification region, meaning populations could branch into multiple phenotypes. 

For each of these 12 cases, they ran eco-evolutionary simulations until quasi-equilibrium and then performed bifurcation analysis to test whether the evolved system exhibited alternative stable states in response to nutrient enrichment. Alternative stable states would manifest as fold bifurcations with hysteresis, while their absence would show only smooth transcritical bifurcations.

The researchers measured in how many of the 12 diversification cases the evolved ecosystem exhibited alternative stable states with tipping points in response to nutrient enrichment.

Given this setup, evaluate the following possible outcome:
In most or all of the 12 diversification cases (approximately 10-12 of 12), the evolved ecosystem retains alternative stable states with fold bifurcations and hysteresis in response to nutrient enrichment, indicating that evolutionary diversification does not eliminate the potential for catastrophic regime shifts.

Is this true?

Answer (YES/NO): NO